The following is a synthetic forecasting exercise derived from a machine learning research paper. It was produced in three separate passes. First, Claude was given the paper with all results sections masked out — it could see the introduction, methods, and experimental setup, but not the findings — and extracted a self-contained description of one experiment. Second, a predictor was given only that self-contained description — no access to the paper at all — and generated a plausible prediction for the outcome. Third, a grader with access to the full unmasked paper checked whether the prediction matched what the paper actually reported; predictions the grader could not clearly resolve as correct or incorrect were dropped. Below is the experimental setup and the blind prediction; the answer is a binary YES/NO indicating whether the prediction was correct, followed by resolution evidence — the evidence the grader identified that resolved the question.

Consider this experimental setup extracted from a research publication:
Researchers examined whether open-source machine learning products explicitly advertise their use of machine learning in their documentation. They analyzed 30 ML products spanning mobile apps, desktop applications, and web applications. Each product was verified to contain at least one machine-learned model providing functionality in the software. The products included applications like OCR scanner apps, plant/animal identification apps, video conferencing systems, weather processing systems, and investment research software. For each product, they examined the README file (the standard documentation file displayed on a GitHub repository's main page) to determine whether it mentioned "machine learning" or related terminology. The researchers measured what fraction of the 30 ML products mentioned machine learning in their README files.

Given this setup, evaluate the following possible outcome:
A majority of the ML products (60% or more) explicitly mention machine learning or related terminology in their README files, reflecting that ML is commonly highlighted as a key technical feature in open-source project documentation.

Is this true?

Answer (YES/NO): NO